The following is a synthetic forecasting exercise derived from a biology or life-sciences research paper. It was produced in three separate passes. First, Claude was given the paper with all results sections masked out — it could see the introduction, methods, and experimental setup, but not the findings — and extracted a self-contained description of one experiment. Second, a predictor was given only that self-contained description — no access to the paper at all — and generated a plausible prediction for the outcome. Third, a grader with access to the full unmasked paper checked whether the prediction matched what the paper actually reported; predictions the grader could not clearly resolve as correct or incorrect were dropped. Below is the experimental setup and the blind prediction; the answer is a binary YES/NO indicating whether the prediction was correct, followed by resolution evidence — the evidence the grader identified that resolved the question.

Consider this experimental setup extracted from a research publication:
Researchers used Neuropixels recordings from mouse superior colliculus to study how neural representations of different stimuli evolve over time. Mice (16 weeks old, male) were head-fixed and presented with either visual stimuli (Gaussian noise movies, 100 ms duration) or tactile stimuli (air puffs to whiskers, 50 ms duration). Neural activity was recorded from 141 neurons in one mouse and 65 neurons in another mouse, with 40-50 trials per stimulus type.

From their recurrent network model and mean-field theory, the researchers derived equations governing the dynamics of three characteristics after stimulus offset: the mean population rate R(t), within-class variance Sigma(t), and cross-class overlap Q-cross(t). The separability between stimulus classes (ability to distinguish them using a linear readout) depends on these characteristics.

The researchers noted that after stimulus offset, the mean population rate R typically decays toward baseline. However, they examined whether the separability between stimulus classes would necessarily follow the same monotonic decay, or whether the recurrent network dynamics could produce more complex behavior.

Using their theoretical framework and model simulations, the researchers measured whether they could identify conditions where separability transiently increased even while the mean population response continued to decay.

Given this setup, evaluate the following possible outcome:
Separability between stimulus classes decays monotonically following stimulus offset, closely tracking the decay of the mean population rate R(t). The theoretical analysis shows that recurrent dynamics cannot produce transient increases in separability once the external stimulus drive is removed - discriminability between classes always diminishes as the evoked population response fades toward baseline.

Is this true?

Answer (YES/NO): NO